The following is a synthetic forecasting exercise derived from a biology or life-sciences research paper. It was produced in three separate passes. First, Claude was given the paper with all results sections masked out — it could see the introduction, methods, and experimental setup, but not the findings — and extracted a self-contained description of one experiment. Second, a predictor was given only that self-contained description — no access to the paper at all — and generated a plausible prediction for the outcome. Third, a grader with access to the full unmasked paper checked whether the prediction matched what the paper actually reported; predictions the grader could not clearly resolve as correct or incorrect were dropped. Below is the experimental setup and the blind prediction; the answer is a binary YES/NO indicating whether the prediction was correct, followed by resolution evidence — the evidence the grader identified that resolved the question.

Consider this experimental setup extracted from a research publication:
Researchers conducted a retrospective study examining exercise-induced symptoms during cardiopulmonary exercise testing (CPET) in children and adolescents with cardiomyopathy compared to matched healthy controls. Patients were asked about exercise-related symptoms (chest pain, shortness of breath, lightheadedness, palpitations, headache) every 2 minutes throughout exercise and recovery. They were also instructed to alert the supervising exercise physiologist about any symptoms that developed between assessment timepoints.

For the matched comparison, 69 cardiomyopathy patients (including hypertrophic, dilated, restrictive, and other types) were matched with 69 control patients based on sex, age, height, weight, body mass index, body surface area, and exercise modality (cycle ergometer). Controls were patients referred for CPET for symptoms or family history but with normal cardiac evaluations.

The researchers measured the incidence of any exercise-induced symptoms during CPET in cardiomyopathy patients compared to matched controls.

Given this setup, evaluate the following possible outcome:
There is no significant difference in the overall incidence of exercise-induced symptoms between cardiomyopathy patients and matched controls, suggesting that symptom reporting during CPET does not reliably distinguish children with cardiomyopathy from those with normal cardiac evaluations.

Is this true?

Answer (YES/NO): NO